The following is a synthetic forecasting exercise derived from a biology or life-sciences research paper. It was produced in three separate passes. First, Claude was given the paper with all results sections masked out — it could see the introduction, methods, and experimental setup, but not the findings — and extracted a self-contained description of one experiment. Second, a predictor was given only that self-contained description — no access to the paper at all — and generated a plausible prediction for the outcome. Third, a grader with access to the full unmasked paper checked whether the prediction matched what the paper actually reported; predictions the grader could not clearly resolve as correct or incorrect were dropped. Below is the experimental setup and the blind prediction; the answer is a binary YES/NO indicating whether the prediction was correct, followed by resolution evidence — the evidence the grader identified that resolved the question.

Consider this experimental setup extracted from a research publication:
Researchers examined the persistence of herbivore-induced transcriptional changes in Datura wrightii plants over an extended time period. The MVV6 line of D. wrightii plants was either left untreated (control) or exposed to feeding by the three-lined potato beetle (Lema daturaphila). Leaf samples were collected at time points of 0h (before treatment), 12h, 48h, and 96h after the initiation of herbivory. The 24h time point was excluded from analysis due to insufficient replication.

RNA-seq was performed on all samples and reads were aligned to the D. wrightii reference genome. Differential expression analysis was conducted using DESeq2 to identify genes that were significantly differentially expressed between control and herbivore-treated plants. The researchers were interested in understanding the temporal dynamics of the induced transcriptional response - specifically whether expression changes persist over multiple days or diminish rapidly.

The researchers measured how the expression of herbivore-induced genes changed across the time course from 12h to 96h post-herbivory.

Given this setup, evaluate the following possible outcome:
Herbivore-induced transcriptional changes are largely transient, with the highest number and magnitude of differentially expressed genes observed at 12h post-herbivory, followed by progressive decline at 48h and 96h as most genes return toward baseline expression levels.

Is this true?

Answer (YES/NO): NO